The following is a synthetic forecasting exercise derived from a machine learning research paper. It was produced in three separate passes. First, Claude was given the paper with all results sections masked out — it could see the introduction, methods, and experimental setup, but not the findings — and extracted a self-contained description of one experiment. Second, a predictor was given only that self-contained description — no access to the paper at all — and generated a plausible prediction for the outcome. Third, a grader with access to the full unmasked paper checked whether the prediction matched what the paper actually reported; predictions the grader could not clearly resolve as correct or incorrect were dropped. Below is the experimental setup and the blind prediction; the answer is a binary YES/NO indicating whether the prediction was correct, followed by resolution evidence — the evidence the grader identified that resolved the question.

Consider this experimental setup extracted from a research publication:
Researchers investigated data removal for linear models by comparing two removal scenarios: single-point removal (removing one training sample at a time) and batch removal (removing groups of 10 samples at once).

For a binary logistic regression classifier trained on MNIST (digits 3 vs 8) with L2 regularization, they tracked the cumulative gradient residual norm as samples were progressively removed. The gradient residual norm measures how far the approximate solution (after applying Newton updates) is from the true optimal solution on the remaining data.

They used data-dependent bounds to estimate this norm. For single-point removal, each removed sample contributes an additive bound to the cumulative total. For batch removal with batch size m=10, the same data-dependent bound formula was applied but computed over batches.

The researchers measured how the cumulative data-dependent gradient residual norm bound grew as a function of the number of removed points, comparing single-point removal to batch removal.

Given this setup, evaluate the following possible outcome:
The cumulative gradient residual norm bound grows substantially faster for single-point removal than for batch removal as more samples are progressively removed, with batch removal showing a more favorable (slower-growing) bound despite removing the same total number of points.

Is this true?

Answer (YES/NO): NO